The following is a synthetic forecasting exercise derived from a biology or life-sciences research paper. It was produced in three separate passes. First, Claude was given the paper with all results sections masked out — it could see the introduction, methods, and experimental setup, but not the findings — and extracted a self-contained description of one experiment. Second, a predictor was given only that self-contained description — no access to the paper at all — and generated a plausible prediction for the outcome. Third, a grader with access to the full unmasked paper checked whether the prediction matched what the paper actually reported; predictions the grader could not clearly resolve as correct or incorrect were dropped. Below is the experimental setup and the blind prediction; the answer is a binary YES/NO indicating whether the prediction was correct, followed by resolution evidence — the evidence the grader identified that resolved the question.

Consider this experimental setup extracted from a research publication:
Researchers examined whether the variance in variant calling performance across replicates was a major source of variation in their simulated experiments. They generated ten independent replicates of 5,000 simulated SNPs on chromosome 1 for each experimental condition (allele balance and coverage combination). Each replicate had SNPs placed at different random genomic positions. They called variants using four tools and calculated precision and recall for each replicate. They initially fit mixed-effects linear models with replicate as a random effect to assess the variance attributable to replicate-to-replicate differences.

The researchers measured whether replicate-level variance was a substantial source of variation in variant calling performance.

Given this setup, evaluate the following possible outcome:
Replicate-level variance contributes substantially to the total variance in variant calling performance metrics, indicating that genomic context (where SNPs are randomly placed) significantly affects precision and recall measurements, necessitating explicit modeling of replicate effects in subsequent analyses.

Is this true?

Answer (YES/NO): NO